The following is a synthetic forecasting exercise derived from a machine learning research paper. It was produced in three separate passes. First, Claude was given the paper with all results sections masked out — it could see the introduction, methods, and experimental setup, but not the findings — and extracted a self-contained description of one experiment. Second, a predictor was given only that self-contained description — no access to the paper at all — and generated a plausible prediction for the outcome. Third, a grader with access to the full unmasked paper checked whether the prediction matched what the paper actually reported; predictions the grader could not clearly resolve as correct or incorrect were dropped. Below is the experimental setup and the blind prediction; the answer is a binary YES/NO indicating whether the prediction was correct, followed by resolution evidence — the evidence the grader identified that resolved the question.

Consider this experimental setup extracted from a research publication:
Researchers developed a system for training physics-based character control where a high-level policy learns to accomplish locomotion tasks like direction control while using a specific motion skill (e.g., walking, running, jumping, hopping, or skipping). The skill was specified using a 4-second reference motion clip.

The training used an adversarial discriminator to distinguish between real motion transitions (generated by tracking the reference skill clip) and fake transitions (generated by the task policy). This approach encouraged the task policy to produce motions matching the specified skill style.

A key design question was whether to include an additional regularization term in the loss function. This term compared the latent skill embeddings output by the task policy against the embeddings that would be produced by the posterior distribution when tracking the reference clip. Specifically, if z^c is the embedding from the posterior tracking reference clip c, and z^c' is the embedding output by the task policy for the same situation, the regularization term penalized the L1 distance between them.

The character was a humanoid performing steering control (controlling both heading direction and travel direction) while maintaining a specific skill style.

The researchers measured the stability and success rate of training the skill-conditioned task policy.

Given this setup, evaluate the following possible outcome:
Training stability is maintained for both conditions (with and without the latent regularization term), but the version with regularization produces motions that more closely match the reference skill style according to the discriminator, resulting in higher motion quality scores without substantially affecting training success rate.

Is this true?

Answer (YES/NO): NO